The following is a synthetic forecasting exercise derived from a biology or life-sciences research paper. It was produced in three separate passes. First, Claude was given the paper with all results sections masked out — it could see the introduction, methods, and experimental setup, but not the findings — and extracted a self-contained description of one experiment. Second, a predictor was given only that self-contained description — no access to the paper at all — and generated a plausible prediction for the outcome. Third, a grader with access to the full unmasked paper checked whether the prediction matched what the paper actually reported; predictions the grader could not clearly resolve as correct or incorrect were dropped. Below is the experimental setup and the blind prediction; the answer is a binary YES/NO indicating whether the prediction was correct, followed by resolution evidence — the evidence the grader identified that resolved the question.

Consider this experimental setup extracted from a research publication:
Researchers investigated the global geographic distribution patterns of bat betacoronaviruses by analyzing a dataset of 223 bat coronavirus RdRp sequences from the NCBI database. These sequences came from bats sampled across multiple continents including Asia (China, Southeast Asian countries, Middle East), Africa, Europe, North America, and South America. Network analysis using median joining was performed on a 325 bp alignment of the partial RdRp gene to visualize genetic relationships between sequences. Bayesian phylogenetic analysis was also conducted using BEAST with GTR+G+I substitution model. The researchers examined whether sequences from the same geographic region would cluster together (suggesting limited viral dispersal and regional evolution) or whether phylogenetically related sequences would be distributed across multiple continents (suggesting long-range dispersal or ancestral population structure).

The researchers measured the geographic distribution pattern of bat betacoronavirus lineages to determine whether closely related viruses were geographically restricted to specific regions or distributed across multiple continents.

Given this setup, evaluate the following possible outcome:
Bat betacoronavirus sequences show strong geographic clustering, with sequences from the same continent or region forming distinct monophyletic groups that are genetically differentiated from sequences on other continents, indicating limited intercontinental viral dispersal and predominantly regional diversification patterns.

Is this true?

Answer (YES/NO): NO